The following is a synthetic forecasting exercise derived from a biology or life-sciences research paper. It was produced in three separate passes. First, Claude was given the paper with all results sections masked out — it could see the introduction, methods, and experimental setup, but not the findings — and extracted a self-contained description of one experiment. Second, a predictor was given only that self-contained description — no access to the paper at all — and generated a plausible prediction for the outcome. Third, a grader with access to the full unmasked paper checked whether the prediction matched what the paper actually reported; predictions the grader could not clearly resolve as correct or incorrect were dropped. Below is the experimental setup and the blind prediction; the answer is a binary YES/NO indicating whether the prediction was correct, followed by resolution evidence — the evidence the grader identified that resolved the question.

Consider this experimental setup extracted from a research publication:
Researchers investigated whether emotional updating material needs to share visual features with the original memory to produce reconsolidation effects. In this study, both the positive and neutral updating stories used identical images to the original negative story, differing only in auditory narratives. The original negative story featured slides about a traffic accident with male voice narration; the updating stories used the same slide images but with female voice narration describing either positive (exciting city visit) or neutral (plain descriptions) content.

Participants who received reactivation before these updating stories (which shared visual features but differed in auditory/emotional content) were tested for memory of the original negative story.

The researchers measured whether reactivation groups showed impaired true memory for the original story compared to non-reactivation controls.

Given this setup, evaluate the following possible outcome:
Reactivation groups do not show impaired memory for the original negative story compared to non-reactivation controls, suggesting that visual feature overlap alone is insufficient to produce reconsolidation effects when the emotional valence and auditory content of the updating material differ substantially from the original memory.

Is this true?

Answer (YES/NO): NO